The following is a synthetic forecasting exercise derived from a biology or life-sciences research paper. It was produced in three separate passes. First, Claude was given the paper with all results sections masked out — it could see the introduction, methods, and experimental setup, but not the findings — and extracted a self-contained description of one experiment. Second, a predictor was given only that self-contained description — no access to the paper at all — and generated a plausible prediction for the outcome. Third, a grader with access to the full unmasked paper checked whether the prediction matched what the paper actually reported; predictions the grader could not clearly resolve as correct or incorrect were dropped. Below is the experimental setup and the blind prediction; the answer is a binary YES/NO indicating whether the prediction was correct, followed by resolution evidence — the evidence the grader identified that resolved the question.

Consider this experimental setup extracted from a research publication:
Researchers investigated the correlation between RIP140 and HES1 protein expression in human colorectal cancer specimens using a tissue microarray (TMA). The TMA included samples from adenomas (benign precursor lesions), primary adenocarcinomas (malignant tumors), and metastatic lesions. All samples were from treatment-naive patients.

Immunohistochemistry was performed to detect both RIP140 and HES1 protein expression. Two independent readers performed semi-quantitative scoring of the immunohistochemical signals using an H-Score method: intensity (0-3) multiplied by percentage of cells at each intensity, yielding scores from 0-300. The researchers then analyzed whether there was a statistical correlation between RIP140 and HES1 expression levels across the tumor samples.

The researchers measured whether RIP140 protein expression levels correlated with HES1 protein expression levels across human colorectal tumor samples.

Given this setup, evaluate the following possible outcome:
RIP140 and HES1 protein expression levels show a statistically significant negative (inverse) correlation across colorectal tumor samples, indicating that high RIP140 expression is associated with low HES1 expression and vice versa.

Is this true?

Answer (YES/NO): NO